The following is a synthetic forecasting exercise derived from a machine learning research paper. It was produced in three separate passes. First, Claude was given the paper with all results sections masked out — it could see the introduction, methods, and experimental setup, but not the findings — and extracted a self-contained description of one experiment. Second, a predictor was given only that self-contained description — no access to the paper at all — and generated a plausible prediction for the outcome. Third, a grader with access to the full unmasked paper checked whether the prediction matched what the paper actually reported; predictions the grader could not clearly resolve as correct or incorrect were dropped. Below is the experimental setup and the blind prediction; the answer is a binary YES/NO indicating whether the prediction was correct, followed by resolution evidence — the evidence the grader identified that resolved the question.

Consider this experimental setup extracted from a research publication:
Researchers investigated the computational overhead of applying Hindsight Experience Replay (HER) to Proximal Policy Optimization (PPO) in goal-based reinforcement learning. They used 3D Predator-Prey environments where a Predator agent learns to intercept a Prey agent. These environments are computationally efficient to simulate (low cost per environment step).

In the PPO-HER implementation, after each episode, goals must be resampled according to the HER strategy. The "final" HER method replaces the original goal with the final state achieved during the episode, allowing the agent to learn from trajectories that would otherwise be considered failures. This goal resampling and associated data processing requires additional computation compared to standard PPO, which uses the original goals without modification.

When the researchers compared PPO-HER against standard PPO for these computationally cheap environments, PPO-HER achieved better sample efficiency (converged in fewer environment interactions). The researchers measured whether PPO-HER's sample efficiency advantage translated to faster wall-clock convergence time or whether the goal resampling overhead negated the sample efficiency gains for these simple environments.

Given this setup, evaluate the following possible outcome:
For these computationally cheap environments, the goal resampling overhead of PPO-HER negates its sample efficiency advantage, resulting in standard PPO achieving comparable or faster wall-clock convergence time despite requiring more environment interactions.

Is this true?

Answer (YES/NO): YES